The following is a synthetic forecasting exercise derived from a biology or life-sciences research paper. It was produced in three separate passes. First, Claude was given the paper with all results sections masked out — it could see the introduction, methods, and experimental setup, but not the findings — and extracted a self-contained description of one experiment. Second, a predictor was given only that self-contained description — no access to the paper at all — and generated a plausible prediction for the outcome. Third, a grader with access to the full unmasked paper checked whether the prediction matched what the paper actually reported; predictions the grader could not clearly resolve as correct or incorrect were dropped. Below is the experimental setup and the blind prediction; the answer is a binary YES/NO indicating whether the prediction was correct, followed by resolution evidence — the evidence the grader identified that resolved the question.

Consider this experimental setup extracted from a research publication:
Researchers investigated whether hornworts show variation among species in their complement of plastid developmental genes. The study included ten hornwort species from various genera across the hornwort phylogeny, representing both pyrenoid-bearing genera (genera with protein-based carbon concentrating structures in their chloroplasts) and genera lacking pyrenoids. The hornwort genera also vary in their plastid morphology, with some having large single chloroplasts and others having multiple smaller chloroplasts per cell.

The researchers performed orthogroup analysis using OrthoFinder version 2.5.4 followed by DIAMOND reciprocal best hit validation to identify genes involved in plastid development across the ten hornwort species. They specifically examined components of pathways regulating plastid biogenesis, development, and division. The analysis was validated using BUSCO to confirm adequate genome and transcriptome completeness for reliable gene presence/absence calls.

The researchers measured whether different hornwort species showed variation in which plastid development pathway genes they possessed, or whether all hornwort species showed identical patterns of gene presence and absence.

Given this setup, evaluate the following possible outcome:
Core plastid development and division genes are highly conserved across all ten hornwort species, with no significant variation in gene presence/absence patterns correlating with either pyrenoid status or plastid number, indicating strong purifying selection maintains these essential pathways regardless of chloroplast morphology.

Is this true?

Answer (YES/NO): NO